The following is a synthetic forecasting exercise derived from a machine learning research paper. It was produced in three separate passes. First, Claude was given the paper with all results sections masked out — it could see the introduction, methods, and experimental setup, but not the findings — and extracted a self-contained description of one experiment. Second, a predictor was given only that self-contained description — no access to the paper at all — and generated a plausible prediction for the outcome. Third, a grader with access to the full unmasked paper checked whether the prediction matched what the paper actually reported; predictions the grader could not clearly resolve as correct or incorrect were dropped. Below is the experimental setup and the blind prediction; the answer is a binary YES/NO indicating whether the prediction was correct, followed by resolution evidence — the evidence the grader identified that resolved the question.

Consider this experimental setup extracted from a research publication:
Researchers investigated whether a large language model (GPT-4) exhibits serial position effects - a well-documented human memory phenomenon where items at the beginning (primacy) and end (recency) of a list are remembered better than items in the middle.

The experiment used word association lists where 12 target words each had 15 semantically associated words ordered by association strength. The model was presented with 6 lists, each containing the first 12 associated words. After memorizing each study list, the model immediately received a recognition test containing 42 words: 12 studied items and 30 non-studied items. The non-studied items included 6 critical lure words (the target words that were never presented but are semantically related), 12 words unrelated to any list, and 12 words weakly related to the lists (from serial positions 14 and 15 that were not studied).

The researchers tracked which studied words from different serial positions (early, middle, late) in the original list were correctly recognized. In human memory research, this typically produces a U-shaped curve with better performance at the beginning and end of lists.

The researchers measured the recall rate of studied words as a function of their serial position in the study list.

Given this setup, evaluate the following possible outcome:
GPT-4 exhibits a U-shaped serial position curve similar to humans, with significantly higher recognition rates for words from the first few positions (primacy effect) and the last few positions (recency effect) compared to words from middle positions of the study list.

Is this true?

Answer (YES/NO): NO